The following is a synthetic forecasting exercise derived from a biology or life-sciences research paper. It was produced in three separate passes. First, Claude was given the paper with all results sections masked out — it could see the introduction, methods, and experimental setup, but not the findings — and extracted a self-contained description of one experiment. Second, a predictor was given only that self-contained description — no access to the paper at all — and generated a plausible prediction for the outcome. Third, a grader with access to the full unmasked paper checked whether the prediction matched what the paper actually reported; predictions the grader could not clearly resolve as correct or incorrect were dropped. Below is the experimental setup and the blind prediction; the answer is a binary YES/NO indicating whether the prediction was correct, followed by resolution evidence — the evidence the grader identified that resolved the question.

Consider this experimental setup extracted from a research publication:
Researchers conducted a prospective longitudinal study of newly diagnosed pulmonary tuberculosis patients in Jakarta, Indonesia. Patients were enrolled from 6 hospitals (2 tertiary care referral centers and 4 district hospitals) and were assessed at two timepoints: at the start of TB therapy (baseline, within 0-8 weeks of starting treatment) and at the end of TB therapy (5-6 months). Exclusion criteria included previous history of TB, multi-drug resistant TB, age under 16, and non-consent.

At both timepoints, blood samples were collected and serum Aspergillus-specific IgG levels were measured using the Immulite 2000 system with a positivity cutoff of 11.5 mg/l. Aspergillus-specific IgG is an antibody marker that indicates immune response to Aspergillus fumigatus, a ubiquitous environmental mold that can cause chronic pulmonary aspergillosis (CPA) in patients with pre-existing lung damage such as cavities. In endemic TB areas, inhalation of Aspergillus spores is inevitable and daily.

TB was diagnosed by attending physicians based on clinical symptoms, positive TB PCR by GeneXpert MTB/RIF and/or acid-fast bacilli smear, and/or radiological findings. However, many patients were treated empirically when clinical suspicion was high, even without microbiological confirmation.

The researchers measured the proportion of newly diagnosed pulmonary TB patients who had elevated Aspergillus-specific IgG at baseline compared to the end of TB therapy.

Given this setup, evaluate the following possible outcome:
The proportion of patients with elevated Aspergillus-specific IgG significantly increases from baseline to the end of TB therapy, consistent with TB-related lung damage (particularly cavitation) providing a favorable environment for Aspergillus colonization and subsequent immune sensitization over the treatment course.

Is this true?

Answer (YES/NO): YES